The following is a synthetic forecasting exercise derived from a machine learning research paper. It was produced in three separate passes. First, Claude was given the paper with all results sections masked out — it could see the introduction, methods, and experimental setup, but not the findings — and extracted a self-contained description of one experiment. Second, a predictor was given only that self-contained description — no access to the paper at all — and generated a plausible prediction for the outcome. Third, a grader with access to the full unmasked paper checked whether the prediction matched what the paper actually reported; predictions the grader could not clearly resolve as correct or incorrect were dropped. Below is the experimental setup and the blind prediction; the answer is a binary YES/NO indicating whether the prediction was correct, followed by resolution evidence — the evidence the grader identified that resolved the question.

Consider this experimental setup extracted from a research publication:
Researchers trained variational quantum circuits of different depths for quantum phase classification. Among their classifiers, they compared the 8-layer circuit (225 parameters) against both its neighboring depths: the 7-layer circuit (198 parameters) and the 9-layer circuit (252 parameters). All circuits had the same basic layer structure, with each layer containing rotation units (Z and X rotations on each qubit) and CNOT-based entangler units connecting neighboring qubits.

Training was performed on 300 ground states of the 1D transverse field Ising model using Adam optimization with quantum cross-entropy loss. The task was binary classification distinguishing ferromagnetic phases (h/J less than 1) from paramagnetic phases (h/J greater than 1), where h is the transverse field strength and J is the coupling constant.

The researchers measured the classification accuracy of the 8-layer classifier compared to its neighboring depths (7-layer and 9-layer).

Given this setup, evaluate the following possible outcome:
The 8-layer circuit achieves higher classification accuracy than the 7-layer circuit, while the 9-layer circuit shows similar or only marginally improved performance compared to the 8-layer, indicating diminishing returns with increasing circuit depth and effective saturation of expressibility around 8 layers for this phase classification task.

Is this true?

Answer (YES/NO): NO